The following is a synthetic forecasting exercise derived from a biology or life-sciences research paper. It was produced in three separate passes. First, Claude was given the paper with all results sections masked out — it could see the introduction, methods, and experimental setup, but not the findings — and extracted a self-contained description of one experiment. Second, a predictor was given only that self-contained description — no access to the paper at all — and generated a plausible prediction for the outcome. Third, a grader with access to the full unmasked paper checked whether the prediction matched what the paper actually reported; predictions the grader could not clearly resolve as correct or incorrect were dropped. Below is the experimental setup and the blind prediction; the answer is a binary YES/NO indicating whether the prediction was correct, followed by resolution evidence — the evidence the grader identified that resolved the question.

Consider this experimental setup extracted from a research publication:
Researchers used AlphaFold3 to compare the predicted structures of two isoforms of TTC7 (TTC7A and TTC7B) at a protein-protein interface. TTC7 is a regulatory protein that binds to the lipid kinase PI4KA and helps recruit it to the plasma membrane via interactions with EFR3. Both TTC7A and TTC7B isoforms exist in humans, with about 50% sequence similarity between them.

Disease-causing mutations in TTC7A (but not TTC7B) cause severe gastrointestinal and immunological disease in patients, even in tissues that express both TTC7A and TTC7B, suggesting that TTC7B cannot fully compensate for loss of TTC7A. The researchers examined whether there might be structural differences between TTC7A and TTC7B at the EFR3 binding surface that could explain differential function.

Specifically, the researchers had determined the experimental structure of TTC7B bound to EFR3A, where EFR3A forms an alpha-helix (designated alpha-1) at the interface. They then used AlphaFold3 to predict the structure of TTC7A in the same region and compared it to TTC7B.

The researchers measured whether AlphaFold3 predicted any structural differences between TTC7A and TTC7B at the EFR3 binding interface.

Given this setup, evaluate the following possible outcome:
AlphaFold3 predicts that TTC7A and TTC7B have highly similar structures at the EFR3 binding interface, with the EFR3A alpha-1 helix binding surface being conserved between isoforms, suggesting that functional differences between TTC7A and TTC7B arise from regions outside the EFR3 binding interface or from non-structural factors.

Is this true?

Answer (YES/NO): NO